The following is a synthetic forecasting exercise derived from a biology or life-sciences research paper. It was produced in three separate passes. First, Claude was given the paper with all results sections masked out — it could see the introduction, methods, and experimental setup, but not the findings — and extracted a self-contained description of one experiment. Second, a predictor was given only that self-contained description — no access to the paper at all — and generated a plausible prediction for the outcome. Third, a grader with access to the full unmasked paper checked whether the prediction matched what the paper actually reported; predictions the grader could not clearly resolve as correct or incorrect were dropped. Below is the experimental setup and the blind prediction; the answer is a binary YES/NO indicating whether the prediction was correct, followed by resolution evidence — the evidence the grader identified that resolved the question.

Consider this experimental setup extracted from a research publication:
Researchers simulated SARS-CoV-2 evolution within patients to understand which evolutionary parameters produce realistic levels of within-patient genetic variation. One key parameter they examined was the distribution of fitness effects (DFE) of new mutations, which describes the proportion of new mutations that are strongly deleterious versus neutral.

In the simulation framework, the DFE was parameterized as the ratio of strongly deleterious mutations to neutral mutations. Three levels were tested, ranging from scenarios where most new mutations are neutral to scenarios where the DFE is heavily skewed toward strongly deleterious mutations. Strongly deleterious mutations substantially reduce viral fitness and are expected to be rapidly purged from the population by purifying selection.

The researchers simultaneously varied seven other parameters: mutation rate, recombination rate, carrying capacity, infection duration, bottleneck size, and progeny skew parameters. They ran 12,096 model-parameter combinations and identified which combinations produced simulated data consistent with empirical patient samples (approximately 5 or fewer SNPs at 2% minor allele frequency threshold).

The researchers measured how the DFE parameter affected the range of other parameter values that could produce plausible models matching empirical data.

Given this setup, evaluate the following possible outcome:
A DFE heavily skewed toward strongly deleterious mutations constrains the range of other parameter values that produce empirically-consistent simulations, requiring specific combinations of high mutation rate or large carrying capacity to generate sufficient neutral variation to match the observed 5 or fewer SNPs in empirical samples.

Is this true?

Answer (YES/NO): NO